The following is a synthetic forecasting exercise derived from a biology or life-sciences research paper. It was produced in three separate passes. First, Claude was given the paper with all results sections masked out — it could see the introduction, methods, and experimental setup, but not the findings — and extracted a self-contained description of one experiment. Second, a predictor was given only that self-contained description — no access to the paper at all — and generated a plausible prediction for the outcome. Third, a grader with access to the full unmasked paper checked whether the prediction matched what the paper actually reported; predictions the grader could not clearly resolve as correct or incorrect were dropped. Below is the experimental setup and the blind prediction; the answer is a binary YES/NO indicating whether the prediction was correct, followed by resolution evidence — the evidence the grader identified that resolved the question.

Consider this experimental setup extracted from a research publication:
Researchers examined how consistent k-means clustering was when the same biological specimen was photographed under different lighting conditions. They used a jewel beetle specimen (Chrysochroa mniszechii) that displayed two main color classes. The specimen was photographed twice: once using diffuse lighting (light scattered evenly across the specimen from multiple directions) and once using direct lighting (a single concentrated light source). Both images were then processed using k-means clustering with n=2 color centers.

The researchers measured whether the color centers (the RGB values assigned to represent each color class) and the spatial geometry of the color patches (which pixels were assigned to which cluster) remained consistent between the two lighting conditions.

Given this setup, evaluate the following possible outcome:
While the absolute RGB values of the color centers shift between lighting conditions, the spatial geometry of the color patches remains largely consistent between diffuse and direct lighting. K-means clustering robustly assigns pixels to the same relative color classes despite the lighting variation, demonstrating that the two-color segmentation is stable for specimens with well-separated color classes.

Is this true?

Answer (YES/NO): NO